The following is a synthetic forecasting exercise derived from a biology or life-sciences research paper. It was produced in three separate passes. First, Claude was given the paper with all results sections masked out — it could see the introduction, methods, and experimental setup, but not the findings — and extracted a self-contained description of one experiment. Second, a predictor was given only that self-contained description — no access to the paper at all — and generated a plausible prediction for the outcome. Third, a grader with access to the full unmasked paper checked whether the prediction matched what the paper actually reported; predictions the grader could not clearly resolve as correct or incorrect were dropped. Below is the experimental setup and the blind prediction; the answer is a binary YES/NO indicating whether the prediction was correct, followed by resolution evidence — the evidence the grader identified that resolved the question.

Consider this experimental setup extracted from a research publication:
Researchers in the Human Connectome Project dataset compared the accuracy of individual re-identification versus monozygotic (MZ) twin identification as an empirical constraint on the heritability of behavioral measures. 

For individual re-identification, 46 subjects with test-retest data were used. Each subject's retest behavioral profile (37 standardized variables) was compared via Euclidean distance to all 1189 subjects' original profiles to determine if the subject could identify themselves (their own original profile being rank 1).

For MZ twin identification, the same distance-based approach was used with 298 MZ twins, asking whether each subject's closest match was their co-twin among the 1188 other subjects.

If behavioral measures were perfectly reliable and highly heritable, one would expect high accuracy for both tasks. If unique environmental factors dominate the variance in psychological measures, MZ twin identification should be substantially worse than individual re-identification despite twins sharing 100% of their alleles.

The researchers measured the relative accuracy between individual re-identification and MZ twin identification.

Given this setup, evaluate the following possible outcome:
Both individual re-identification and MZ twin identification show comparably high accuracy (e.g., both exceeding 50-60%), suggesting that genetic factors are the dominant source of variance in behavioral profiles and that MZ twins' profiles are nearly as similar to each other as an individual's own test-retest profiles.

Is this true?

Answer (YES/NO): NO